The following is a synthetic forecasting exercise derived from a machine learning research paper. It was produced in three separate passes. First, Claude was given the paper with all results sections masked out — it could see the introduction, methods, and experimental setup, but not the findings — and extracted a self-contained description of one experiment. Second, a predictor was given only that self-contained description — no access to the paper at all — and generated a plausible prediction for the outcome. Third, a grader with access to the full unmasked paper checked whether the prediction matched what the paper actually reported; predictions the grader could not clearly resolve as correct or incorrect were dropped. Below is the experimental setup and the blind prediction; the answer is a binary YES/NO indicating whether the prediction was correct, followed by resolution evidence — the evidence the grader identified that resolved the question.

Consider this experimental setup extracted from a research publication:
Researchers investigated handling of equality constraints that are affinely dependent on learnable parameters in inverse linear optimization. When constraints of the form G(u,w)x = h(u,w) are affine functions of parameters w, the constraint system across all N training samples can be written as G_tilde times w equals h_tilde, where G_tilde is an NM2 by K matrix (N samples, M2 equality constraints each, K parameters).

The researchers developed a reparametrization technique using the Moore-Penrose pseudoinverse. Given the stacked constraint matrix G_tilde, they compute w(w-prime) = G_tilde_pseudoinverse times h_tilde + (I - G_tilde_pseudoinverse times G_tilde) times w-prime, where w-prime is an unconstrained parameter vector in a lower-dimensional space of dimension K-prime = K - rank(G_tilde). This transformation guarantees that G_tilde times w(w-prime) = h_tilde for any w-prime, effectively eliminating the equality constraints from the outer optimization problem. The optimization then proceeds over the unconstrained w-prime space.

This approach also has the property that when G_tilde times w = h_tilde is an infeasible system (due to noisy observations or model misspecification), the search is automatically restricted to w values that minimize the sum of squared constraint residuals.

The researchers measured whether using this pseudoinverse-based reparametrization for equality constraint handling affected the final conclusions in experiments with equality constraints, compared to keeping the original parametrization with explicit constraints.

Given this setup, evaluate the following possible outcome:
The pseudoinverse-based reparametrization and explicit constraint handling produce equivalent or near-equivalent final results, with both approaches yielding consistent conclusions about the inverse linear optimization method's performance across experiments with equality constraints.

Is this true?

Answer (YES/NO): YES